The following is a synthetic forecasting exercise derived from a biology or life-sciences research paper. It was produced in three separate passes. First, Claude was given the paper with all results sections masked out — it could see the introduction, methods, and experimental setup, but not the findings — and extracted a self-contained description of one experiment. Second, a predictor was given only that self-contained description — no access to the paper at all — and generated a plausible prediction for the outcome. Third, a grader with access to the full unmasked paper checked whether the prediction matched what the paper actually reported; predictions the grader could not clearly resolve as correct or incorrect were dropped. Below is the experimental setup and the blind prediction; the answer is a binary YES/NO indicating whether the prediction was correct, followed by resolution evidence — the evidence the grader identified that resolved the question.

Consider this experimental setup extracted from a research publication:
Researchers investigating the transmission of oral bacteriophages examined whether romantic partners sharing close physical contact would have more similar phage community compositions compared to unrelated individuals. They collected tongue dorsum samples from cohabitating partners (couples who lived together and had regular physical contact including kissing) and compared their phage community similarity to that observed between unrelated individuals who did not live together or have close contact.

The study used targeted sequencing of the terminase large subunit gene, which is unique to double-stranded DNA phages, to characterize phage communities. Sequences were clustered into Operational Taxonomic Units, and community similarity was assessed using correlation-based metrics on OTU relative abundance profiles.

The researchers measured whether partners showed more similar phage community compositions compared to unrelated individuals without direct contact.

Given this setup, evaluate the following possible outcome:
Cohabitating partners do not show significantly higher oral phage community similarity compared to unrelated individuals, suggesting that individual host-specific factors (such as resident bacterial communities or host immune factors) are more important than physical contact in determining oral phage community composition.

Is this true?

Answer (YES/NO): NO